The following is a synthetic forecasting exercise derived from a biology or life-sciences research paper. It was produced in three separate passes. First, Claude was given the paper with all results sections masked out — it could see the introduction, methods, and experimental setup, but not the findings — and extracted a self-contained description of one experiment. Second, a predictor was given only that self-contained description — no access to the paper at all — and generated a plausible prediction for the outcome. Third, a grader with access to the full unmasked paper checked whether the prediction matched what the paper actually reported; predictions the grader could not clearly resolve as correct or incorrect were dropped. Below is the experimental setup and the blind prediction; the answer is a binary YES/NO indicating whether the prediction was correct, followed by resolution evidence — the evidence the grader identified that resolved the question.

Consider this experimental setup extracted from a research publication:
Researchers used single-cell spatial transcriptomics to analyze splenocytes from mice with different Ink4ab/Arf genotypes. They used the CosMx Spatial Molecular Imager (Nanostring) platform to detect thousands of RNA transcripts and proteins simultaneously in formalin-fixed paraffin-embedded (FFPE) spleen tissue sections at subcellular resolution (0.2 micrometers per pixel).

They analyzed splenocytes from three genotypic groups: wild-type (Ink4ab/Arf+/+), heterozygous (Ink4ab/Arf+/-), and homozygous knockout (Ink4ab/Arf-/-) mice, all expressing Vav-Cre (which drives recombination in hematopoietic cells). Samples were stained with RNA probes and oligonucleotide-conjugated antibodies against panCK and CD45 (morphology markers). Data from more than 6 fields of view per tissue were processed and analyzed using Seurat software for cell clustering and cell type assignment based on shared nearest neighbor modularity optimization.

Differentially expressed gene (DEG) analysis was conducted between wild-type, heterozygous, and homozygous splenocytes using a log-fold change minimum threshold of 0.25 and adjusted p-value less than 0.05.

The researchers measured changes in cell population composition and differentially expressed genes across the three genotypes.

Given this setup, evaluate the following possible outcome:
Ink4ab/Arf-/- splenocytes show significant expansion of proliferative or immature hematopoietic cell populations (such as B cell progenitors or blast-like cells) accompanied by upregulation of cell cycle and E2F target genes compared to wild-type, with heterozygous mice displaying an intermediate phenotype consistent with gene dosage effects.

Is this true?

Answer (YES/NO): NO